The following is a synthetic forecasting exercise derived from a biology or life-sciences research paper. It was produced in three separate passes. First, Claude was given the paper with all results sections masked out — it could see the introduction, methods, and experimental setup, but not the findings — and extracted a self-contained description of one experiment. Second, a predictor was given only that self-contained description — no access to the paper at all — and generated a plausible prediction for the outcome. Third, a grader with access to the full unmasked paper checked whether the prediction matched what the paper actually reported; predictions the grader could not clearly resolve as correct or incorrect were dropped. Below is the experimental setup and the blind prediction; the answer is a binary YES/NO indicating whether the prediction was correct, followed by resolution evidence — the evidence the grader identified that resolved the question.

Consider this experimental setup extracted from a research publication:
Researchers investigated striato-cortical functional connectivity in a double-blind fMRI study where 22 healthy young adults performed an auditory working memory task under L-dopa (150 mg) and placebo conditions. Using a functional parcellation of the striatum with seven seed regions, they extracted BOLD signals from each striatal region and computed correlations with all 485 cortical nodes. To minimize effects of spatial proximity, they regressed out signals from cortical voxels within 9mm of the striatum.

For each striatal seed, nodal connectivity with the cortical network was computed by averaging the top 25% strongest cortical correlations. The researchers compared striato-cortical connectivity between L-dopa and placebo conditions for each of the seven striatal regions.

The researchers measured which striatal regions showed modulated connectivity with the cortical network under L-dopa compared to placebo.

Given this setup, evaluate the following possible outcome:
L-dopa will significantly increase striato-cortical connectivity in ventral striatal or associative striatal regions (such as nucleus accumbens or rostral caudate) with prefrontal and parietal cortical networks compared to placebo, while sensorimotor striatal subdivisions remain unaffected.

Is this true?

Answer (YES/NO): NO